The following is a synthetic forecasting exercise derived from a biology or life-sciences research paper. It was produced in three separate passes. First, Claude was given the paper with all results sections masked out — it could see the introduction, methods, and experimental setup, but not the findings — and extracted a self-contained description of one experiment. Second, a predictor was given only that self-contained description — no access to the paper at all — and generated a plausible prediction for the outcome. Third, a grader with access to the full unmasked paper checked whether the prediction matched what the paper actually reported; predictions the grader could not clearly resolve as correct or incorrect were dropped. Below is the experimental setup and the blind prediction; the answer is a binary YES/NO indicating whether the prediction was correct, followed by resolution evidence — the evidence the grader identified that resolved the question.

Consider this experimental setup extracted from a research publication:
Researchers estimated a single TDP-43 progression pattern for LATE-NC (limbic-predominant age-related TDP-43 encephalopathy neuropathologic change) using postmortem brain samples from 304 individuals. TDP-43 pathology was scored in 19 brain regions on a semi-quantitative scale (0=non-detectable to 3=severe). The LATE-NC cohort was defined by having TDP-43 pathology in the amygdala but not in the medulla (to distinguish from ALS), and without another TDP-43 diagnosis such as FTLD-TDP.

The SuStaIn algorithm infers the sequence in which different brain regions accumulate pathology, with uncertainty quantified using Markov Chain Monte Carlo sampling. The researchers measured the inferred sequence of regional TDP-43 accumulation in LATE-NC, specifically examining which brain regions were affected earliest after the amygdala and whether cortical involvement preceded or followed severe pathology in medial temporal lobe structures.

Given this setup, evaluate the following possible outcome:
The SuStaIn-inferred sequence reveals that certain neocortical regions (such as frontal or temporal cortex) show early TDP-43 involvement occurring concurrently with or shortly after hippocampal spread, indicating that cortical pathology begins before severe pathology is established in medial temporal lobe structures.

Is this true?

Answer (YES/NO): NO